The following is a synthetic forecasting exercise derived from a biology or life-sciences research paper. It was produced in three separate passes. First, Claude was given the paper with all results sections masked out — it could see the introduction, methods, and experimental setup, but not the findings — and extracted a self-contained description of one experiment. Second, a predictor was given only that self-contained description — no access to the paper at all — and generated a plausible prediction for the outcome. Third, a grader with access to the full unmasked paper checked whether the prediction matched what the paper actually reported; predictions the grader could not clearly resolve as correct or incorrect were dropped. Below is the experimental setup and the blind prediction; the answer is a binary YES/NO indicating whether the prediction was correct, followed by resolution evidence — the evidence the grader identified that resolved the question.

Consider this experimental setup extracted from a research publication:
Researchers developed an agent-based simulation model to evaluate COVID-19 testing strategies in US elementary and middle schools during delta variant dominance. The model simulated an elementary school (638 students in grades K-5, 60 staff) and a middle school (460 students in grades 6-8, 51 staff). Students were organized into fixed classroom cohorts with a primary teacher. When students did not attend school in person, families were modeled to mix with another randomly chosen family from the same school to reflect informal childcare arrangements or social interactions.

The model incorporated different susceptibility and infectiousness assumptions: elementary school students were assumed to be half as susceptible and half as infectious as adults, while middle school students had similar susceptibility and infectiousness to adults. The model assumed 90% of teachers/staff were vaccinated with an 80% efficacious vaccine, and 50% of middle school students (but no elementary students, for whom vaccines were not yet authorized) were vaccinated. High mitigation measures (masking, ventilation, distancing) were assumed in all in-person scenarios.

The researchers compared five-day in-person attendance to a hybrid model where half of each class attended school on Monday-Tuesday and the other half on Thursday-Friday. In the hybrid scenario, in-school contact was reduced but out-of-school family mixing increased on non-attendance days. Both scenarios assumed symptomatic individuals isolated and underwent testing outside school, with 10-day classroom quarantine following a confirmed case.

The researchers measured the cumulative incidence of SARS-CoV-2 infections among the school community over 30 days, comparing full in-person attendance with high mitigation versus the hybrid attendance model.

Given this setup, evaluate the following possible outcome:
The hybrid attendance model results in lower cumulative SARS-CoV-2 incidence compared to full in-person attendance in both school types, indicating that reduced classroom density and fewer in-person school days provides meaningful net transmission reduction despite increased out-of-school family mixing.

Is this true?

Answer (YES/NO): YES